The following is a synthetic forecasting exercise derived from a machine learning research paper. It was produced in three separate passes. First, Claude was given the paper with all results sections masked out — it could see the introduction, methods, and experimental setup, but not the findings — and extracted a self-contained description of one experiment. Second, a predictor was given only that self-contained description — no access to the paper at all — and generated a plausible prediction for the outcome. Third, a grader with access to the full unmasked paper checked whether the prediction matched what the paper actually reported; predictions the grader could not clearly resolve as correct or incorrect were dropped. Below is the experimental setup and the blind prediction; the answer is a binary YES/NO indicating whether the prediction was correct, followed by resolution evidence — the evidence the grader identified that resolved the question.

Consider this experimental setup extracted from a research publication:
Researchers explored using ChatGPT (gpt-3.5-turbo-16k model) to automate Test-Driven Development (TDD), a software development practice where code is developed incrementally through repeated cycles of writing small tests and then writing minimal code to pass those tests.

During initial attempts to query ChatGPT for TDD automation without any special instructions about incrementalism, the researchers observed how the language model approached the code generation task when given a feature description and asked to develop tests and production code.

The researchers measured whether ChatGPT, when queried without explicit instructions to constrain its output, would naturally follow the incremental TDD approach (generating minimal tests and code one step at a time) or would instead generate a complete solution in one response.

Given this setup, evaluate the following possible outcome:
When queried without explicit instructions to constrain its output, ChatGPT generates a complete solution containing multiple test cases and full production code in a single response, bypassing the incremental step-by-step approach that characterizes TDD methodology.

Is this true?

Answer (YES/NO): YES